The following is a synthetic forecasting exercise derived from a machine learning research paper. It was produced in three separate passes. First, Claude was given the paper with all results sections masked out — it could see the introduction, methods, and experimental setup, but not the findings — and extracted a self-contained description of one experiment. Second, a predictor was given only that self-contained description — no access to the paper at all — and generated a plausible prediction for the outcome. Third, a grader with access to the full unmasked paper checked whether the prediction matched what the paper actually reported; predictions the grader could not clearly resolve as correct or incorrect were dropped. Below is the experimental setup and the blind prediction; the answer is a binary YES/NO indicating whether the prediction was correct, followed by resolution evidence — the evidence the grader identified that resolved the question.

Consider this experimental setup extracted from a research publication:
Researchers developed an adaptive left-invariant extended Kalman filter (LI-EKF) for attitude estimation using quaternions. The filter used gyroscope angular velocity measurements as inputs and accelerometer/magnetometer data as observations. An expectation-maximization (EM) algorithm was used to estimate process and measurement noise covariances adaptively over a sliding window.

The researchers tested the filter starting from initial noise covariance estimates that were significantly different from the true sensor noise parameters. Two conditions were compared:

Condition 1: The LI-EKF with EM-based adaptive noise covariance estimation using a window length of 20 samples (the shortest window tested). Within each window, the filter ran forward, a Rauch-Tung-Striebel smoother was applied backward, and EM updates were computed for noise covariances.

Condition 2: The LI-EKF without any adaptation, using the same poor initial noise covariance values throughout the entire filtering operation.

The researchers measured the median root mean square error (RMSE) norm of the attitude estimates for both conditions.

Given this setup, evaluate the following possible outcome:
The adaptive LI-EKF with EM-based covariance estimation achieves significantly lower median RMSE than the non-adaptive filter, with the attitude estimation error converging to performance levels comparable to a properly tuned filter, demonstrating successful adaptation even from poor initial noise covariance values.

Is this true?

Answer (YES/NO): NO